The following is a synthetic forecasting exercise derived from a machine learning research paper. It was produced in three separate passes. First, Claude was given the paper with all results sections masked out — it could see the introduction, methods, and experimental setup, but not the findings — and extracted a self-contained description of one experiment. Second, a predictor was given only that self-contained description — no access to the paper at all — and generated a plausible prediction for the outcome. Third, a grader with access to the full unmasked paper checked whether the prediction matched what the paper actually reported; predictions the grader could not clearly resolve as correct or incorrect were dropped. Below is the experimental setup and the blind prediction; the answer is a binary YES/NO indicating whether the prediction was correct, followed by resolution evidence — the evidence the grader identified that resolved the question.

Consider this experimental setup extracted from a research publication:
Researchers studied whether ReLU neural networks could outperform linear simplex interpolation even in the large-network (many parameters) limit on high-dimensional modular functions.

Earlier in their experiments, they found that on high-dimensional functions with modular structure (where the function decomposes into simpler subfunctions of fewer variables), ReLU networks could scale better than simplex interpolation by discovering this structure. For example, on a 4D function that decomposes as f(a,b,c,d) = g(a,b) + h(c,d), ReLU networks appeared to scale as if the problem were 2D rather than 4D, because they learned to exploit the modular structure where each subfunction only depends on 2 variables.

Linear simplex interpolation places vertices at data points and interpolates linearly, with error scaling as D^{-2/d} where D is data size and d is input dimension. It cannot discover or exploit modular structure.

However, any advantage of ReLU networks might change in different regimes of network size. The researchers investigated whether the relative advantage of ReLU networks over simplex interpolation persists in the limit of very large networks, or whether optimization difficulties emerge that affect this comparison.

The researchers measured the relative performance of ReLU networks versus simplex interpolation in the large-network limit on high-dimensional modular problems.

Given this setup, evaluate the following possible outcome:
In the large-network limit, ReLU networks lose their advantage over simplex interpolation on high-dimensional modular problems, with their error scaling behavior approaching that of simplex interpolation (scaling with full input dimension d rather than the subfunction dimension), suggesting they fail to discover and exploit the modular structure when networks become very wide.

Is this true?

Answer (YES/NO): NO